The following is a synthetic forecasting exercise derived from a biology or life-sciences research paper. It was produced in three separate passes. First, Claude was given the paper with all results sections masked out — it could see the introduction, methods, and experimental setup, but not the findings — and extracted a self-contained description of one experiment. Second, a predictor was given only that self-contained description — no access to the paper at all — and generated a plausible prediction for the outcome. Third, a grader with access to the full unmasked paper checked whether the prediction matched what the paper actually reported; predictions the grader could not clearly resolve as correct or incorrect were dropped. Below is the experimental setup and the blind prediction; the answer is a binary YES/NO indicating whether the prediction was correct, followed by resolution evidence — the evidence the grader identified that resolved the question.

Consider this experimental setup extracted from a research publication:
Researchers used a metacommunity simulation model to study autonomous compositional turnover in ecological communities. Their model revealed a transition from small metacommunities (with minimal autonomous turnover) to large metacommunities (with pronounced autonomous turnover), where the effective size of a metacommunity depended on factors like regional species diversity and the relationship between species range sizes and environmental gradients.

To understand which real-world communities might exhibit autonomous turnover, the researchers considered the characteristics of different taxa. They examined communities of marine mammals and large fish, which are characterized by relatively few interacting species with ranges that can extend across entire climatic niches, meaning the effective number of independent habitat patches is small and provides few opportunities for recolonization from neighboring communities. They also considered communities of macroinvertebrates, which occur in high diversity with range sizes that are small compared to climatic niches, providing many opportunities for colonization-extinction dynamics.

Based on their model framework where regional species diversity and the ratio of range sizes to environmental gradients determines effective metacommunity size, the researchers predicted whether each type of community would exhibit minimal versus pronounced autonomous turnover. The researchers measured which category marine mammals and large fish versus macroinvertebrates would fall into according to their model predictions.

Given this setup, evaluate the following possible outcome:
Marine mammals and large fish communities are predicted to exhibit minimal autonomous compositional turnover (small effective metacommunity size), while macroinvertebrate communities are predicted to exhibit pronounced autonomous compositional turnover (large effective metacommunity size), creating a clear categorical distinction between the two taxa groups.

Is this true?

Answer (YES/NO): YES